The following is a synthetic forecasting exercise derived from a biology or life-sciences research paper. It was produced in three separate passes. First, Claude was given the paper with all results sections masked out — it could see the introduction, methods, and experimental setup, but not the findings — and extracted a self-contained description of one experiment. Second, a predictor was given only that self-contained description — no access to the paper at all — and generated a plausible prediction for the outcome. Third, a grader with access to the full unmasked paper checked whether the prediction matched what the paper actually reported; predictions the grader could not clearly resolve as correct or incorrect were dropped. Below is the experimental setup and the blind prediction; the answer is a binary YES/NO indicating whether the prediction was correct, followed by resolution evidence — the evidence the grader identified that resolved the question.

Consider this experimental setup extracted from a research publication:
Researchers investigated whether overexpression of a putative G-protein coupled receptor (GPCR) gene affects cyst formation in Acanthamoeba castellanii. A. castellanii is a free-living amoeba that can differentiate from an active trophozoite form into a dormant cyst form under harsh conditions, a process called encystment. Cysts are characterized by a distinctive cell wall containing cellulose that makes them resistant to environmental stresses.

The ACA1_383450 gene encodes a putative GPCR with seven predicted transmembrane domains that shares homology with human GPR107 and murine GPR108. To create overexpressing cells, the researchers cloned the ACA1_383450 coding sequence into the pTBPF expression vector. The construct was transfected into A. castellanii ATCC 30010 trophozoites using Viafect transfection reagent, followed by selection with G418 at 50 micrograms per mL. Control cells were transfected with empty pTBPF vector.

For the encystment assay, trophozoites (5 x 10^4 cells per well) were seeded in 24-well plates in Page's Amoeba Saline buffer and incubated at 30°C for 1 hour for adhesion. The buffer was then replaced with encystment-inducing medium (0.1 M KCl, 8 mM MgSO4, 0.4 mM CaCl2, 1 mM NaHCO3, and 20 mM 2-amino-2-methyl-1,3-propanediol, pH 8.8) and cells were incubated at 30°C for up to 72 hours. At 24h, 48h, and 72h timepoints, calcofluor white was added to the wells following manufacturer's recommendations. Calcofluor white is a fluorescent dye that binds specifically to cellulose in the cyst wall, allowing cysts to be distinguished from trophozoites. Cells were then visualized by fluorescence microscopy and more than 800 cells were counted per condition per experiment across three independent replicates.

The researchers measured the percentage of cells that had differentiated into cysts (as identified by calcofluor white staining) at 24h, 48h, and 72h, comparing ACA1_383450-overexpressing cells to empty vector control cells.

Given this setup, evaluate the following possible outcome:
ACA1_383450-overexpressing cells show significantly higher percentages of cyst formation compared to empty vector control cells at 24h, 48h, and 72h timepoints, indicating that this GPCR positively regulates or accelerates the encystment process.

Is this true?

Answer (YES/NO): NO